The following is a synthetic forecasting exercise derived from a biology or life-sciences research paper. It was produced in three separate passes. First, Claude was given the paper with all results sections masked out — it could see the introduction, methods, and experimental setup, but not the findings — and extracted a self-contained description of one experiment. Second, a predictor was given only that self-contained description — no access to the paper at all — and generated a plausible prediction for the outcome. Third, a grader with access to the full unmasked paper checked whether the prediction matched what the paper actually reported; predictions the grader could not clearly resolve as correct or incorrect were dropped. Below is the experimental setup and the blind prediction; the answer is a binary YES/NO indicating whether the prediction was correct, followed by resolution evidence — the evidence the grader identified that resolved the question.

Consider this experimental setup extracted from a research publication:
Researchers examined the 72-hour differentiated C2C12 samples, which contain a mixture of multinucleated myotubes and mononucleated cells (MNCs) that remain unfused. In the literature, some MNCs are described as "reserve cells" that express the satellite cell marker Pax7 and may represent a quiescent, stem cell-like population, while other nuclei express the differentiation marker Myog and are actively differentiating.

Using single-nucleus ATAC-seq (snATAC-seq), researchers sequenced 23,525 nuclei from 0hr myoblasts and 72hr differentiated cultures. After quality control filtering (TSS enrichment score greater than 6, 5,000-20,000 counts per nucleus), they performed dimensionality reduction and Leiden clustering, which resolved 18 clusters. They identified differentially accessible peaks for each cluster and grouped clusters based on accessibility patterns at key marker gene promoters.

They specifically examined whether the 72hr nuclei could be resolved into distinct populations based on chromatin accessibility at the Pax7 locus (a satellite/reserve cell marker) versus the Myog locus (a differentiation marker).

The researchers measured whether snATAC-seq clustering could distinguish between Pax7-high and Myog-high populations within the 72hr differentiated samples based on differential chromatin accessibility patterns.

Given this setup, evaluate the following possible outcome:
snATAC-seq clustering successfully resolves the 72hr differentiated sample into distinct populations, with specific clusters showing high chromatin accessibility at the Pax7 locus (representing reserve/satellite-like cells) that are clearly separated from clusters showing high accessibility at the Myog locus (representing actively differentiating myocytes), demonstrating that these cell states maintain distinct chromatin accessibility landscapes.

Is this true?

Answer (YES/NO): NO